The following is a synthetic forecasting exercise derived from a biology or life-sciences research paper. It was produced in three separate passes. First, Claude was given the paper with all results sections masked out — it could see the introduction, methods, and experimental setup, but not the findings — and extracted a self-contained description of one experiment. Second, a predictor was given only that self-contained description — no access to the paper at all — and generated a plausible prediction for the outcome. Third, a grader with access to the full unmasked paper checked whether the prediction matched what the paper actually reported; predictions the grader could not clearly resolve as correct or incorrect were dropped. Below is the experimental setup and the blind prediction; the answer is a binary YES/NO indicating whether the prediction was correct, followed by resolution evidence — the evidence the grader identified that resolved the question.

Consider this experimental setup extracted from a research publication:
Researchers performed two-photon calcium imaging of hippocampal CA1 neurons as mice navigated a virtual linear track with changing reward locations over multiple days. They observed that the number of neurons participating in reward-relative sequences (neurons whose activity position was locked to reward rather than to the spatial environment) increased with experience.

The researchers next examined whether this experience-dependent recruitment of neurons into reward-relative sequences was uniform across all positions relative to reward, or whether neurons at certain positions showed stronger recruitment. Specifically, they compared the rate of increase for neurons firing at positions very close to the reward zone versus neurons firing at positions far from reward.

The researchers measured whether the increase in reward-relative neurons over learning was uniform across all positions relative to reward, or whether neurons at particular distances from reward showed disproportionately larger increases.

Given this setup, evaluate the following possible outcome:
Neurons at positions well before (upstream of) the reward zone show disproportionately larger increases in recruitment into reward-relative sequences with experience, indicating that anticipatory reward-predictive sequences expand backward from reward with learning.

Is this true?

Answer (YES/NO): NO